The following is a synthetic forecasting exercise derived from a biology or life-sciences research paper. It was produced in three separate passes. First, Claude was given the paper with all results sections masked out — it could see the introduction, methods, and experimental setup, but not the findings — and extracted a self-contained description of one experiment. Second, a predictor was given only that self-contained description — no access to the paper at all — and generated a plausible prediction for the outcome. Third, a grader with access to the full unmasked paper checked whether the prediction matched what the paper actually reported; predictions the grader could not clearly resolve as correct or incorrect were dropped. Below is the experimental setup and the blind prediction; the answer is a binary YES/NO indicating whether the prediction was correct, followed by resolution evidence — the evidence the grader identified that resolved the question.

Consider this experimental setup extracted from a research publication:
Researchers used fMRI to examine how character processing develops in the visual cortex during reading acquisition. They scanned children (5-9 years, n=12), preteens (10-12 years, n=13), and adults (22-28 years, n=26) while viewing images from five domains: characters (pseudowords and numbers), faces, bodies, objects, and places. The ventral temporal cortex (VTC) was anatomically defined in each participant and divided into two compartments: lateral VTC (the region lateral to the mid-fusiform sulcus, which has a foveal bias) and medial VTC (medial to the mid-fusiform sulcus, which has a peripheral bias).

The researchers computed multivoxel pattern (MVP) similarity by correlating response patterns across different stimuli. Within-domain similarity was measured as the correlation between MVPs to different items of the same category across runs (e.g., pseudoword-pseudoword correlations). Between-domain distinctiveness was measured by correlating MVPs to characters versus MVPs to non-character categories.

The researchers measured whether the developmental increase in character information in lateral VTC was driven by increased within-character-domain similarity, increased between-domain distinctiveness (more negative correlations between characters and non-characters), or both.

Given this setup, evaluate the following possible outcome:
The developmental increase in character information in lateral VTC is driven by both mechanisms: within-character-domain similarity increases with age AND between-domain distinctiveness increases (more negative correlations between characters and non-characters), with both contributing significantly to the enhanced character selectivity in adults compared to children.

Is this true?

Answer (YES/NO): YES